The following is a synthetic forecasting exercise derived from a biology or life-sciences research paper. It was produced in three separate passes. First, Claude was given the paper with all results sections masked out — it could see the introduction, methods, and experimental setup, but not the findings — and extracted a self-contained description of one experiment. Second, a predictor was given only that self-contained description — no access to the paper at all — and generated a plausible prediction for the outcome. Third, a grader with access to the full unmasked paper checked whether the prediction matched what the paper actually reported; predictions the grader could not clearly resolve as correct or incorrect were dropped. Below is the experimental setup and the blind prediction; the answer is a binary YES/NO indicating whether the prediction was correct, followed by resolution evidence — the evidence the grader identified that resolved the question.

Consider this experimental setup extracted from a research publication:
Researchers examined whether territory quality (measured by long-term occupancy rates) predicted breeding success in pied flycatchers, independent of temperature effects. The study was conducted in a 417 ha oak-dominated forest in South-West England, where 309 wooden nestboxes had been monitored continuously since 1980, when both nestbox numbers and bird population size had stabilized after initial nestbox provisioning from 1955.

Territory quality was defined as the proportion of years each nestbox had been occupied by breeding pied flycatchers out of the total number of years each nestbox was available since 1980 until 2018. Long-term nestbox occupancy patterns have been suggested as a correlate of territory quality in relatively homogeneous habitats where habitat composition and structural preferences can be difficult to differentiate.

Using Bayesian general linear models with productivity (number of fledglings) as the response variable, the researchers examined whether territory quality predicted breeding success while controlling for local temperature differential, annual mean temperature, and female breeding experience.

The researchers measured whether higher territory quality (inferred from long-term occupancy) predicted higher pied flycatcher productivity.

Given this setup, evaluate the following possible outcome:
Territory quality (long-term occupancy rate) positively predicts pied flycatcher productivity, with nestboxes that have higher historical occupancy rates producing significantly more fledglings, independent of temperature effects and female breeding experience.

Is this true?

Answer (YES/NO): YES